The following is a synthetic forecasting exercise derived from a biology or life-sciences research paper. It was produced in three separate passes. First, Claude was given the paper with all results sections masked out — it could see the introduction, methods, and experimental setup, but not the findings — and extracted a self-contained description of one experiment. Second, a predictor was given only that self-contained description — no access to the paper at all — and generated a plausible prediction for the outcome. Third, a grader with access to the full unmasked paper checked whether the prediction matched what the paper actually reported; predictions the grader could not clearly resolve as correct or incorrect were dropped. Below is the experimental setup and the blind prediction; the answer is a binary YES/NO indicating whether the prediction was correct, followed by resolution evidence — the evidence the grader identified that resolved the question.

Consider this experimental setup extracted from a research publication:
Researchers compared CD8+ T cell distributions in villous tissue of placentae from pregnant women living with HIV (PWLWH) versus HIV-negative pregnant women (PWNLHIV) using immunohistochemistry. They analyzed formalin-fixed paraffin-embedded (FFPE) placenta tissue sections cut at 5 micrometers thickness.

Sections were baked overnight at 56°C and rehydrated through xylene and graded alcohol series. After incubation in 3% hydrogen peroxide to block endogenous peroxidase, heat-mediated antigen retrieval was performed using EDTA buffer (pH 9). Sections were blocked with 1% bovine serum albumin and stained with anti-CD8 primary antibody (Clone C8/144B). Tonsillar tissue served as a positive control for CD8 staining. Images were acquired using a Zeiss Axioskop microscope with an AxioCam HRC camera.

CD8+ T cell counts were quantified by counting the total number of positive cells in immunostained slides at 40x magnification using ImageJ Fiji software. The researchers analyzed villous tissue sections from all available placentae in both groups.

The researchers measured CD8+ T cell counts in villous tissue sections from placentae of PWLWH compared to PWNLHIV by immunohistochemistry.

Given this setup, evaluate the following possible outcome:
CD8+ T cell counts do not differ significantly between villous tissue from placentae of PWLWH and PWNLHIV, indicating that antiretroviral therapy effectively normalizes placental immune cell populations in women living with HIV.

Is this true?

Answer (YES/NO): NO